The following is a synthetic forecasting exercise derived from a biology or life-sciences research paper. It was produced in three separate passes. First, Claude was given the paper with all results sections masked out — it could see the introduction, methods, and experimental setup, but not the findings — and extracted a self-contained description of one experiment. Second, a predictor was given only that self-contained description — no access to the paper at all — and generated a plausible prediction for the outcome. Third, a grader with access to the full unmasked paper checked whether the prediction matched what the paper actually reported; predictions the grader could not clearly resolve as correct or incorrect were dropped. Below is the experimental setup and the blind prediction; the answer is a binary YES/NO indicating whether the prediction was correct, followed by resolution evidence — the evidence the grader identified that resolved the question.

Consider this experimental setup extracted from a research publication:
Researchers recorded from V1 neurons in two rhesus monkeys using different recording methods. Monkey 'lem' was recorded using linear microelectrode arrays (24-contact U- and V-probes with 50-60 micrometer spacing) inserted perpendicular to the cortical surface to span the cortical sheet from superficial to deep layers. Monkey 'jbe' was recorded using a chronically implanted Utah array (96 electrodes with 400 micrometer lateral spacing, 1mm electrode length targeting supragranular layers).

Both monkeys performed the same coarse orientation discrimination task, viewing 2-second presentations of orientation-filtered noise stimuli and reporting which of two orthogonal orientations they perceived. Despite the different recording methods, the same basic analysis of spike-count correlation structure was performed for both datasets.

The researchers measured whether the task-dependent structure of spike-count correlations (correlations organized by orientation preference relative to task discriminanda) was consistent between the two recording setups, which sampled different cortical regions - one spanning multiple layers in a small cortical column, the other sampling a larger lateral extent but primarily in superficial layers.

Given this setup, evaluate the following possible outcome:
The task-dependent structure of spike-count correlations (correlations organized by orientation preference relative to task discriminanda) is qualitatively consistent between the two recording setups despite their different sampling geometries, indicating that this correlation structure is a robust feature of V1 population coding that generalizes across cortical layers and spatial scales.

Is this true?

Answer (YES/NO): YES